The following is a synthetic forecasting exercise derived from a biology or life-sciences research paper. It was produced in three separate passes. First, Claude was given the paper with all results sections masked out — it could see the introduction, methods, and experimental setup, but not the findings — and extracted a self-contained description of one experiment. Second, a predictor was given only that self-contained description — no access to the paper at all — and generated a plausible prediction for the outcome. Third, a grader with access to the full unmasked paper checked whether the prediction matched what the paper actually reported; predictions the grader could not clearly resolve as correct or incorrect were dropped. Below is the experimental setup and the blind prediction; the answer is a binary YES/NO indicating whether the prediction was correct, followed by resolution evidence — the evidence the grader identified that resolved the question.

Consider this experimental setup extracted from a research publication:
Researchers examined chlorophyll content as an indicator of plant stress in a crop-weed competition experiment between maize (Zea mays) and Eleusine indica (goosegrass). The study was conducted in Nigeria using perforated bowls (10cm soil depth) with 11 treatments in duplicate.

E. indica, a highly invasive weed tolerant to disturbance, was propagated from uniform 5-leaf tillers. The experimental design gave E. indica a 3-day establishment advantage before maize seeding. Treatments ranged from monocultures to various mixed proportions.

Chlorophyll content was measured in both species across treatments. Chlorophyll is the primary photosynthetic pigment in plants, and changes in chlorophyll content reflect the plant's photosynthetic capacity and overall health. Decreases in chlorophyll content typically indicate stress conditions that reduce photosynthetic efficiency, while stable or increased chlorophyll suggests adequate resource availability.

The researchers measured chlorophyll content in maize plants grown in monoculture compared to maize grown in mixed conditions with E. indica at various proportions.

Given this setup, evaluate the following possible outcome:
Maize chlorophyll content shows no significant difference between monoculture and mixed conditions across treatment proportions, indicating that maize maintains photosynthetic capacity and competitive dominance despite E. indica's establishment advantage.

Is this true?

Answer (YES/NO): NO